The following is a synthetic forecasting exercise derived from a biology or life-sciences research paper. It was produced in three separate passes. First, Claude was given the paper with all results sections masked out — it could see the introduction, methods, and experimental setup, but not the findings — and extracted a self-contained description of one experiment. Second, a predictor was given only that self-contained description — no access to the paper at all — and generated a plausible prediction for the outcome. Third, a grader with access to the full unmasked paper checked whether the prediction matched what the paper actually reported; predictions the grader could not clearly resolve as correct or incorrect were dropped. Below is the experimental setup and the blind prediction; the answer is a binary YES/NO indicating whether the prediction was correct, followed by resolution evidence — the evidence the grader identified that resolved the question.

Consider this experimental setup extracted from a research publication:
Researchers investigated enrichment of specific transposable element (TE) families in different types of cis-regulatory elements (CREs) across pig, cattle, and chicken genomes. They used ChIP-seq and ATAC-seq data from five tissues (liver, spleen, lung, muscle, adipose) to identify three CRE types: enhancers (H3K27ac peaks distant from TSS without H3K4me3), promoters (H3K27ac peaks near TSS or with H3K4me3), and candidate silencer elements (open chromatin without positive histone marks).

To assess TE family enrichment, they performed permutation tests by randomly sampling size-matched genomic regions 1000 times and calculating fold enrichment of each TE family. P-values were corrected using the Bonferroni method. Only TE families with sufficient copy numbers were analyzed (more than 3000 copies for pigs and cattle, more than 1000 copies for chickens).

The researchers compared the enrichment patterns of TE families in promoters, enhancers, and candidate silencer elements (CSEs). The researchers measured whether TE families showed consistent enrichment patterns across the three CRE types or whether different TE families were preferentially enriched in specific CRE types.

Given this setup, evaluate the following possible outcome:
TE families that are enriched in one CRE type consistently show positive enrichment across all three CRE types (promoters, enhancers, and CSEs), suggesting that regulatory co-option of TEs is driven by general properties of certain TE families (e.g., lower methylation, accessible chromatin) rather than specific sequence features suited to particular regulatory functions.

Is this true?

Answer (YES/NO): NO